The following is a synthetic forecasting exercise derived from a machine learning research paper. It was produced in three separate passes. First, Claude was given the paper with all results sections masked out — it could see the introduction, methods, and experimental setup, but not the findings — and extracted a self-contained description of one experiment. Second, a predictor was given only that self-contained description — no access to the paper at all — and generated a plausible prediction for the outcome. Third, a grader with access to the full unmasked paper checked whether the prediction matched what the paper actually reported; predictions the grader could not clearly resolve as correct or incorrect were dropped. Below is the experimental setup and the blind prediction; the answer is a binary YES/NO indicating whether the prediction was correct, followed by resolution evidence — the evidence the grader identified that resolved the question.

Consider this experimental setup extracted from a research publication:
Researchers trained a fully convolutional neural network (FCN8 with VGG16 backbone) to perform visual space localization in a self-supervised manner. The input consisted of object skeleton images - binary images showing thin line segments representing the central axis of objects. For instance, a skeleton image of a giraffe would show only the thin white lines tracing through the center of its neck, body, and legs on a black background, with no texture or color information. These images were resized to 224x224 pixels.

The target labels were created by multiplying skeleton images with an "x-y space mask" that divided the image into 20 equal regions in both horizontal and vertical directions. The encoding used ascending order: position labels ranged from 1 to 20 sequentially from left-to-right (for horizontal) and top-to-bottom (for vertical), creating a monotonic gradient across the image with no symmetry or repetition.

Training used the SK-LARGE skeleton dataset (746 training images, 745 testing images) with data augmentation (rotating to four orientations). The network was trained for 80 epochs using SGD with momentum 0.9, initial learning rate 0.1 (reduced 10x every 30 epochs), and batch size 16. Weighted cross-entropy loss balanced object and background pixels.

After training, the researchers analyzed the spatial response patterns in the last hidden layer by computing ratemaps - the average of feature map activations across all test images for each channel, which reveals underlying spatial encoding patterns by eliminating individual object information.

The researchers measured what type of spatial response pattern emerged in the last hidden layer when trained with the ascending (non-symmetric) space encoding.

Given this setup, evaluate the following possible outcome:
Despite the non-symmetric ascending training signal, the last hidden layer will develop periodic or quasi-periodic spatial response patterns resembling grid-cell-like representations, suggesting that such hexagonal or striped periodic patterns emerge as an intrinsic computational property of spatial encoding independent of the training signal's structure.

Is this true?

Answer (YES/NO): YES